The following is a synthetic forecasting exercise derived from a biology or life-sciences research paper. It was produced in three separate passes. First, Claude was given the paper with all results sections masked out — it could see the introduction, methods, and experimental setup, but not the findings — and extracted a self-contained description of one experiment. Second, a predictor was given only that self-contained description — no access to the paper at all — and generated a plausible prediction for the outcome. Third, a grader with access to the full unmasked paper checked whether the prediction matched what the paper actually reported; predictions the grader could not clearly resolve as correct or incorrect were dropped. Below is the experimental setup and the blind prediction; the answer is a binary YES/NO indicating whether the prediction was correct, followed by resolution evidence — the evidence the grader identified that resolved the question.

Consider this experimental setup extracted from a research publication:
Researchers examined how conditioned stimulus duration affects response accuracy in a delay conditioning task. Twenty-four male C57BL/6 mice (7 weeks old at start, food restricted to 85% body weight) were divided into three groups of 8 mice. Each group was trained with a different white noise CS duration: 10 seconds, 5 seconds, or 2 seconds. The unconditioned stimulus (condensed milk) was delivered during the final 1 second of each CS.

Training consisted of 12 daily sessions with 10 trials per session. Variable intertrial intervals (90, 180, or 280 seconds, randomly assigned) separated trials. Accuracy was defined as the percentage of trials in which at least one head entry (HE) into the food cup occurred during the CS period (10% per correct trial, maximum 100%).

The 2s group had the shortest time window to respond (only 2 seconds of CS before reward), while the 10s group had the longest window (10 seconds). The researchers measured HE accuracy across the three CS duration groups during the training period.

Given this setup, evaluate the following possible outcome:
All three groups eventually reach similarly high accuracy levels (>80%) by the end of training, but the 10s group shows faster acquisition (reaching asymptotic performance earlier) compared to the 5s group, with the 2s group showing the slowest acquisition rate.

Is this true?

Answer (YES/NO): NO